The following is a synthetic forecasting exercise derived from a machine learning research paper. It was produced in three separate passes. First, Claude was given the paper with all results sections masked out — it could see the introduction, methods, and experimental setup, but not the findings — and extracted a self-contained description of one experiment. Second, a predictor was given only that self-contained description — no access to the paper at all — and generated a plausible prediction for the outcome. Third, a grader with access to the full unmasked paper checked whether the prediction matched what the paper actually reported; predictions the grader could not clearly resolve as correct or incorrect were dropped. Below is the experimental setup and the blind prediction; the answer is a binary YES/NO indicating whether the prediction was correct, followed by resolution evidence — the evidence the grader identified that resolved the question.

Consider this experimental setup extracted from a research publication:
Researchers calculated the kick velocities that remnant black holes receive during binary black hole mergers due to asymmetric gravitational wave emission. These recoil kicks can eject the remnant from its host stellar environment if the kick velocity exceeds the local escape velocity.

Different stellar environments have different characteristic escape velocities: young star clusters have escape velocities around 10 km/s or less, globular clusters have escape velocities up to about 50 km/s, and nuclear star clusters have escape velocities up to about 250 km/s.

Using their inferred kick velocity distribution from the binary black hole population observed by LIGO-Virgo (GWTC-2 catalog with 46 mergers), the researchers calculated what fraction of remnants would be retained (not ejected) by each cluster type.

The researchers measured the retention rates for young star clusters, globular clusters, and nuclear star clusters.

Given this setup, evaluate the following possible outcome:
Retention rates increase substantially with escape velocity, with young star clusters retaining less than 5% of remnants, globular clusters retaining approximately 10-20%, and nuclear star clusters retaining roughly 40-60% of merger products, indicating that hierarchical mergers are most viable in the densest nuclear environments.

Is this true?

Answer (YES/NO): NO